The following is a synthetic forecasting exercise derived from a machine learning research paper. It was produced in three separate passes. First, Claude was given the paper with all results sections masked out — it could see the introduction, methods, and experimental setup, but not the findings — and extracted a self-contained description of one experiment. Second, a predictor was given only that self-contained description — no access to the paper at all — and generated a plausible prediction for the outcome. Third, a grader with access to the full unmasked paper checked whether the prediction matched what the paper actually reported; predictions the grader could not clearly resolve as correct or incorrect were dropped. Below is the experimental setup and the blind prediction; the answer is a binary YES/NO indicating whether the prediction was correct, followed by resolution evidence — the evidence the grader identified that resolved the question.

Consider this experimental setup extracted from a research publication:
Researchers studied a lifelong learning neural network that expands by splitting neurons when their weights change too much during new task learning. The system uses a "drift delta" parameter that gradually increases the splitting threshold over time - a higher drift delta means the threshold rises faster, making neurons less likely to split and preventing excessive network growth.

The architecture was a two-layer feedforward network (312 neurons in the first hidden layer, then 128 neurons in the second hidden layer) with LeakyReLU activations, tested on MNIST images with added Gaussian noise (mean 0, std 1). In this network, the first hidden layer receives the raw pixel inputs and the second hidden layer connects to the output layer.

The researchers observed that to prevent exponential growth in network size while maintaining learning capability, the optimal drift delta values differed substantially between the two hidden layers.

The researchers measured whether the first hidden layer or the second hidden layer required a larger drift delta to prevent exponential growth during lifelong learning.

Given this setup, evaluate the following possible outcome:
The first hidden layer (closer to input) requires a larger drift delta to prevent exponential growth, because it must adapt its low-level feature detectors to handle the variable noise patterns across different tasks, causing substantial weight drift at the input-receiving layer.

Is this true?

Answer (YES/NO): NO